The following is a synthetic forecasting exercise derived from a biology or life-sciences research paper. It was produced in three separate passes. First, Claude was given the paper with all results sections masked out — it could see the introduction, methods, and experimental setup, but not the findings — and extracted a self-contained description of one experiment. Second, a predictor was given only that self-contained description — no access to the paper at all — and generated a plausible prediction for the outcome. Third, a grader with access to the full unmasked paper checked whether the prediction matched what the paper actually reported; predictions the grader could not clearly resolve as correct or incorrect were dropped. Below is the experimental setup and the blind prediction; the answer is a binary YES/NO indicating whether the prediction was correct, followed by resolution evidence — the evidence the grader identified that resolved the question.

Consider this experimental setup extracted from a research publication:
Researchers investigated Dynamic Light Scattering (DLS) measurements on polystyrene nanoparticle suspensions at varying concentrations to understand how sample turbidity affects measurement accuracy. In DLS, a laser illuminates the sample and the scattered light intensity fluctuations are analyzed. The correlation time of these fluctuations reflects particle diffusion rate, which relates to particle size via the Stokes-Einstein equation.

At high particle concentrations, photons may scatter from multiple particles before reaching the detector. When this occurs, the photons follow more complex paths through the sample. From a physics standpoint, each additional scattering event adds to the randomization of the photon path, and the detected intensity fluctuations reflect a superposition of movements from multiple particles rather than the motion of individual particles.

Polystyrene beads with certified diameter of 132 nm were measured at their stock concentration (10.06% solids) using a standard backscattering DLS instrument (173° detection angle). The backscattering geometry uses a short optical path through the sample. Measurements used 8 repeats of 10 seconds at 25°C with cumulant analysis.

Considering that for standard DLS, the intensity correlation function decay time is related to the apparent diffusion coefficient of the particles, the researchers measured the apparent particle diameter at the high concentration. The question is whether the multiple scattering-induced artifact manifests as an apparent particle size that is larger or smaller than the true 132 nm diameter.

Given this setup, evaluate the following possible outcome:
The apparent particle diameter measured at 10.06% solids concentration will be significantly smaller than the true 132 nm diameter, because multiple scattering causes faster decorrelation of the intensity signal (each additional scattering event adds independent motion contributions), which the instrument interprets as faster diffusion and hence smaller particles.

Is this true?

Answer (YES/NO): YES